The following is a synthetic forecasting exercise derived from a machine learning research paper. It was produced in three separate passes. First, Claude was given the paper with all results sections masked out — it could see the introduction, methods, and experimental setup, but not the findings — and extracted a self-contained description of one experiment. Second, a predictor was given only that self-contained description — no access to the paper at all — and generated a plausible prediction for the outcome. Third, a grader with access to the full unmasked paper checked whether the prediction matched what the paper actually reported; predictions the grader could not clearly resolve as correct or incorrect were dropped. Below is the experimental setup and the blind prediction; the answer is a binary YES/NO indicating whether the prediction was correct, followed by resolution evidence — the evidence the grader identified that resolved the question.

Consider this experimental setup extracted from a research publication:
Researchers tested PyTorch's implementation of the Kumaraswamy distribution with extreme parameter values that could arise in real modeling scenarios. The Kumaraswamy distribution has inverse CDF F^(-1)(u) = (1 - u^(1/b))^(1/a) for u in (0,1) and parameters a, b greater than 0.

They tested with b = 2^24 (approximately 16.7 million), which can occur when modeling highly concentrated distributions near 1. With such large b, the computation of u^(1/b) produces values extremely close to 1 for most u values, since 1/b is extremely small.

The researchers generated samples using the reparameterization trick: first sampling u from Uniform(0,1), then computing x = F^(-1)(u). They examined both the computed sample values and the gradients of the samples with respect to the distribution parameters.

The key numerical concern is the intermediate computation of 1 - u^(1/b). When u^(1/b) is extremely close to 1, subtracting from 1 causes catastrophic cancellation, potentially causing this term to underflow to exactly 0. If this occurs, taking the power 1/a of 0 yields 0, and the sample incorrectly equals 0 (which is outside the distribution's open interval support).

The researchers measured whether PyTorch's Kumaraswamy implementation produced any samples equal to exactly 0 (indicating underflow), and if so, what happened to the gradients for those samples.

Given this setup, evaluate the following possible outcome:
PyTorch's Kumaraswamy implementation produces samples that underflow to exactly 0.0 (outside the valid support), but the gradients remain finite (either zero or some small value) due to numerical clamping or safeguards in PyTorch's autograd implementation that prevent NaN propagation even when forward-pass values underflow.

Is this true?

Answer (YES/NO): NO